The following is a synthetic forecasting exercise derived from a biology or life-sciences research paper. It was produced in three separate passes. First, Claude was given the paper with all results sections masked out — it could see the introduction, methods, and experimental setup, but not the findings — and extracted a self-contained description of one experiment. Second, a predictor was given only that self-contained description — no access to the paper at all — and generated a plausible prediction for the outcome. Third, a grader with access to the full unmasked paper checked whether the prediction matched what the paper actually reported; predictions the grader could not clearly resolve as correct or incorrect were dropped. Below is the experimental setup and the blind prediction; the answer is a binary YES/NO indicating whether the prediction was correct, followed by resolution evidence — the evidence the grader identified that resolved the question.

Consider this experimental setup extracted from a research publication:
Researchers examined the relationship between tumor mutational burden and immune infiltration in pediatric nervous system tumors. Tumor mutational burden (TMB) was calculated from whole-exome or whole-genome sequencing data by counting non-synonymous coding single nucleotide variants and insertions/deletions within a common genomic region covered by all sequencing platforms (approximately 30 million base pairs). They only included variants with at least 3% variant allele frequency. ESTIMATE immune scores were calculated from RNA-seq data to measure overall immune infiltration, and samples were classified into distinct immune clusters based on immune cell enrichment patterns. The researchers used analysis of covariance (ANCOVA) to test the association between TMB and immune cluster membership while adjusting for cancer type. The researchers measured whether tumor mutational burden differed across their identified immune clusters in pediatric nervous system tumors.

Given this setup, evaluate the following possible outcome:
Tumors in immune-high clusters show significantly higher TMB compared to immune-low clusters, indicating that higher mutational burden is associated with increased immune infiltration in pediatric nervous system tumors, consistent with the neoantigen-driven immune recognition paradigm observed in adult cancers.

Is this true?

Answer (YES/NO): NO